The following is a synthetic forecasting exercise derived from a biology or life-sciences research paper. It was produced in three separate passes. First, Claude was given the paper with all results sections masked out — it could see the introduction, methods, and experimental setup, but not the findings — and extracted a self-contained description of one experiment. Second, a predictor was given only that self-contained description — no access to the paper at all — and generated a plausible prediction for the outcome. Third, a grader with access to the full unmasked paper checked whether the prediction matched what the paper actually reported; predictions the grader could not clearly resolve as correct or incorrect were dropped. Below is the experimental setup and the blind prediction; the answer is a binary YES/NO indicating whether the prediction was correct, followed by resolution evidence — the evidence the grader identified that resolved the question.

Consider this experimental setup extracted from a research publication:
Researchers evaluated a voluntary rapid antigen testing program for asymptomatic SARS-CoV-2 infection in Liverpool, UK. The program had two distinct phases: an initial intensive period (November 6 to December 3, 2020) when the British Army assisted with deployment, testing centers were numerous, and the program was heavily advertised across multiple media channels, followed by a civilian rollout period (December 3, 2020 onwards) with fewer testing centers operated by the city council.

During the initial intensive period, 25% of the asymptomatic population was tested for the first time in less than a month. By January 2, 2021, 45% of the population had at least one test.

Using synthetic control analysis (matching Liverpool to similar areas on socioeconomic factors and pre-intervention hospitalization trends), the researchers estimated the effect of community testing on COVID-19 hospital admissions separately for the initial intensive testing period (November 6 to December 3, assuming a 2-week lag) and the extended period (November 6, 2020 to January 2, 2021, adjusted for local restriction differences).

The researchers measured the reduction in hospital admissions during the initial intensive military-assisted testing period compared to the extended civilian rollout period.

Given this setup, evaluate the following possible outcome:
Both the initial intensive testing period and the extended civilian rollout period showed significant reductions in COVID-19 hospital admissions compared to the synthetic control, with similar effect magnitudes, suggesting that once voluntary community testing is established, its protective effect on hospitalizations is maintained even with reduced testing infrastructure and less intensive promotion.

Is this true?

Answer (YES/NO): NO